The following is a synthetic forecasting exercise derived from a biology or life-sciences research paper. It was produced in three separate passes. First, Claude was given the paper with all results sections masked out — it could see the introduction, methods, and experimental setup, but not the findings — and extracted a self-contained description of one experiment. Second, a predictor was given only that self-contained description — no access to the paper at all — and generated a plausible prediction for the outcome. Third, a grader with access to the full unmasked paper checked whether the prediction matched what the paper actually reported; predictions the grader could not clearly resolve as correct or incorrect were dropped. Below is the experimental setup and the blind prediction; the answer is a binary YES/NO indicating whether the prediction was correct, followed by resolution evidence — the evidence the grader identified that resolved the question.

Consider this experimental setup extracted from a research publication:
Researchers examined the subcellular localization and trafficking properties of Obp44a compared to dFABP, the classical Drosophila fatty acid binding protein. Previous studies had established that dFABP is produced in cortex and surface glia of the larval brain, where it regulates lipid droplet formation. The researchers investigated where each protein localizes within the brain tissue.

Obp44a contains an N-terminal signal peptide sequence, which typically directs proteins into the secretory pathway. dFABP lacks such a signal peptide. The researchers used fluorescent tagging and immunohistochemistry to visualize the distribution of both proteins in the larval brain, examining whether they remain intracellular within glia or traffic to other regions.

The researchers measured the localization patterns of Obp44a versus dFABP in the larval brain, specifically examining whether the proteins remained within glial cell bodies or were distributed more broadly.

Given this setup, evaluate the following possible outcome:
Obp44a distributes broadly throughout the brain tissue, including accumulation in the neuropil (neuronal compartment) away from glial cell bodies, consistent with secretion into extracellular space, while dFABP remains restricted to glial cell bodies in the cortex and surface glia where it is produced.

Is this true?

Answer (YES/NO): YES